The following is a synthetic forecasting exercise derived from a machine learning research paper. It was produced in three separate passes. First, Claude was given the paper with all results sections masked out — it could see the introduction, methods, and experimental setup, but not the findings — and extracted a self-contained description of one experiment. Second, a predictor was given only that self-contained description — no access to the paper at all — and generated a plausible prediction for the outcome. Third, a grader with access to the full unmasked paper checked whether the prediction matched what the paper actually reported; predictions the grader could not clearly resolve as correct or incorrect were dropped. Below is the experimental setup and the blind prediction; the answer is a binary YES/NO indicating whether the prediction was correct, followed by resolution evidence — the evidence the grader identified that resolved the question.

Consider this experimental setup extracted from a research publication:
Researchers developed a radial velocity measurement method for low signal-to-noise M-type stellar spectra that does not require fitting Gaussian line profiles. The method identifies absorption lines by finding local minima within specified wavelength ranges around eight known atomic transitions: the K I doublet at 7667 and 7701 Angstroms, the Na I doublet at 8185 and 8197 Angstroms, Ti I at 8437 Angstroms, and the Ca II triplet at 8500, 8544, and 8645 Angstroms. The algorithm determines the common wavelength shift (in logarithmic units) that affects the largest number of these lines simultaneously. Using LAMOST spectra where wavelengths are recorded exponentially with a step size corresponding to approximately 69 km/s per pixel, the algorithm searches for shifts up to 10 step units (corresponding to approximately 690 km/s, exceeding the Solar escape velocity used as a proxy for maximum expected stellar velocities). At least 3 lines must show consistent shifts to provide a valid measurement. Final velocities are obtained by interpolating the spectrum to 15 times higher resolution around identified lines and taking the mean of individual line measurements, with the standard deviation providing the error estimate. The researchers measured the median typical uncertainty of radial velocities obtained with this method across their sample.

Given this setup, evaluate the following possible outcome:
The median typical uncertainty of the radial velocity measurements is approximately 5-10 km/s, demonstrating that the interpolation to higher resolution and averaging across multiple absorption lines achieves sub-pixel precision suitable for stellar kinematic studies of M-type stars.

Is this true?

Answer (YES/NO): NO